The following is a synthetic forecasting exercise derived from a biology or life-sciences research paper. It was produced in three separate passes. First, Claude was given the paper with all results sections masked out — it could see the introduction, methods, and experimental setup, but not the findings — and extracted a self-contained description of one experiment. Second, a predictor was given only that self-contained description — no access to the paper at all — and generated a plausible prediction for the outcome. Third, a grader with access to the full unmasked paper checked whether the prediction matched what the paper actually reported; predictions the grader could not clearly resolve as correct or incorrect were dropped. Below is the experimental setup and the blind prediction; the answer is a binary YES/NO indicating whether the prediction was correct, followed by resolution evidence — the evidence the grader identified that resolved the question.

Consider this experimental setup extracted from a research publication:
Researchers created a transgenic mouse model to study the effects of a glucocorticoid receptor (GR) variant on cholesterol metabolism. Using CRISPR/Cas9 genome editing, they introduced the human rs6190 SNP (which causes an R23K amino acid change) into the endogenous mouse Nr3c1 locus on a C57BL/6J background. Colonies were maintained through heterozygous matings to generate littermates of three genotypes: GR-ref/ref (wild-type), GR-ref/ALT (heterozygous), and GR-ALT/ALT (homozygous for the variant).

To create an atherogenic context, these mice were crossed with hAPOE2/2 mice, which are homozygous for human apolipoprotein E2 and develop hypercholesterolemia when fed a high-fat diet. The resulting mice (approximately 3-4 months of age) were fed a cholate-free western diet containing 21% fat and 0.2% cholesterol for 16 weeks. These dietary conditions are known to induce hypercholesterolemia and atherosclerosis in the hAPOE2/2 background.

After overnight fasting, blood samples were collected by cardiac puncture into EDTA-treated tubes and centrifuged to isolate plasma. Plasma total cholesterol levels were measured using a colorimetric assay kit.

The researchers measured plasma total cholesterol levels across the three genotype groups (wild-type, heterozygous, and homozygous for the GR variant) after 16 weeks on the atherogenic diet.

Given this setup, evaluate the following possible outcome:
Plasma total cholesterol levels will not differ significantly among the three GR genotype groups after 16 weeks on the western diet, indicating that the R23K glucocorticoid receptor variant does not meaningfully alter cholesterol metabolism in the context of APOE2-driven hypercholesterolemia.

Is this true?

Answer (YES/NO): NO